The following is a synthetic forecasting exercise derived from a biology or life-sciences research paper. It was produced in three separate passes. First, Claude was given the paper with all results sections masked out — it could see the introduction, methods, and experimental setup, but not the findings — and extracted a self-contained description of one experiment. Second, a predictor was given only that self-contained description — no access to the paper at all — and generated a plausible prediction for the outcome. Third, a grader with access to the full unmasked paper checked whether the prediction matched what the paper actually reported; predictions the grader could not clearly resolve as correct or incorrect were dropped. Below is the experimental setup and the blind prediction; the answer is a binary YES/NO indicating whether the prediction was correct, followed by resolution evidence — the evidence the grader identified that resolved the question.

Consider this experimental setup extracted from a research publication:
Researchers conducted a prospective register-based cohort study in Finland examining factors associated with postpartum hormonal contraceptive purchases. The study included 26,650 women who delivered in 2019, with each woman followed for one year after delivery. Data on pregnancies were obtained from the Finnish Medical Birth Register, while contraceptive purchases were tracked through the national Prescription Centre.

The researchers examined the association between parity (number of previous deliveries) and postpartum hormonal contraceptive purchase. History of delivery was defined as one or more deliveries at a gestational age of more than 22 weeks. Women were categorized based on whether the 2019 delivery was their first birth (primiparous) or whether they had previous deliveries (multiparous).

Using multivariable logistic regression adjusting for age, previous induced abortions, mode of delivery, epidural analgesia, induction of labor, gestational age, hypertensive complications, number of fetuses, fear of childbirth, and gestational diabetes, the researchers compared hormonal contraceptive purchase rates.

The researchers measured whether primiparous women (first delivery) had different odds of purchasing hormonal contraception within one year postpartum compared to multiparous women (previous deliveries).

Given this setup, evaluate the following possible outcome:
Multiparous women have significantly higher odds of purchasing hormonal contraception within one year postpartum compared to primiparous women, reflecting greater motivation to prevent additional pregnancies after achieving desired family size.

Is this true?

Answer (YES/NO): NO